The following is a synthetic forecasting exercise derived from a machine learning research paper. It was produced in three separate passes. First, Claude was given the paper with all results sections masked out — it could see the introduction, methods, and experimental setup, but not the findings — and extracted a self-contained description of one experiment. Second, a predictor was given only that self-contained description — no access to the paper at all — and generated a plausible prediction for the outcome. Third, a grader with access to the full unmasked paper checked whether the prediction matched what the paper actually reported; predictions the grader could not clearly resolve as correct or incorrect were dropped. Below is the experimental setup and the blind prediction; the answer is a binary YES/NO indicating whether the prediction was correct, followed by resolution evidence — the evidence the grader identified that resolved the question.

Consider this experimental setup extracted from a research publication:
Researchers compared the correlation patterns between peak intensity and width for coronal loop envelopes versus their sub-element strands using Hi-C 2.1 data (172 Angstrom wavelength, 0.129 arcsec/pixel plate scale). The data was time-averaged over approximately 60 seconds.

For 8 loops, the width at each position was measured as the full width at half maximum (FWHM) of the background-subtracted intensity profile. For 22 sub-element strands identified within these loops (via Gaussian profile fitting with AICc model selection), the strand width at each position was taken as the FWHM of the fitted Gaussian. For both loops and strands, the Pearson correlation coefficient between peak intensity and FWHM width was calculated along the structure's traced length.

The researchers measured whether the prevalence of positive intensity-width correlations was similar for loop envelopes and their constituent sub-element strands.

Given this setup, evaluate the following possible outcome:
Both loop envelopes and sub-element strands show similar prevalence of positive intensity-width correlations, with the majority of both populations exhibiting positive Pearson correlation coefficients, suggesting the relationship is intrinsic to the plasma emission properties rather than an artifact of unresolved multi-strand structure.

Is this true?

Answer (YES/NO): YES